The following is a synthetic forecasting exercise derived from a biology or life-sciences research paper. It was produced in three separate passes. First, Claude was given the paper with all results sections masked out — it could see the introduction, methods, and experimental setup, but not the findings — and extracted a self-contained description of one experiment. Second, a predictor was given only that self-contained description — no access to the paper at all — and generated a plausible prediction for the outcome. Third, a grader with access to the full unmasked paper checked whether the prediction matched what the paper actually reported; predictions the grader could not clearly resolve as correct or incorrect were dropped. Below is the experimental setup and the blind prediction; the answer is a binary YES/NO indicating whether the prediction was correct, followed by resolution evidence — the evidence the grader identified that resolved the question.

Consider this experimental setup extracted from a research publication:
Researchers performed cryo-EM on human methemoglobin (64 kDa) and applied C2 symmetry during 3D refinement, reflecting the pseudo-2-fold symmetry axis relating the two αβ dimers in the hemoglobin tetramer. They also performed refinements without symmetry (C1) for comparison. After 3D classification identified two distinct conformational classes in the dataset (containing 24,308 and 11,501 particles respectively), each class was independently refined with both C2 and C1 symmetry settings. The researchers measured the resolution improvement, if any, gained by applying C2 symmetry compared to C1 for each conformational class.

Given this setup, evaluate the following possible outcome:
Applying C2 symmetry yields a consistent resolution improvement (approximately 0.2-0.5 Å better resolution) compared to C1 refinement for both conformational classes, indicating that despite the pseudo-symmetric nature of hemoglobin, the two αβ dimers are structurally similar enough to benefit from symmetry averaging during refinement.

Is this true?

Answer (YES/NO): YES